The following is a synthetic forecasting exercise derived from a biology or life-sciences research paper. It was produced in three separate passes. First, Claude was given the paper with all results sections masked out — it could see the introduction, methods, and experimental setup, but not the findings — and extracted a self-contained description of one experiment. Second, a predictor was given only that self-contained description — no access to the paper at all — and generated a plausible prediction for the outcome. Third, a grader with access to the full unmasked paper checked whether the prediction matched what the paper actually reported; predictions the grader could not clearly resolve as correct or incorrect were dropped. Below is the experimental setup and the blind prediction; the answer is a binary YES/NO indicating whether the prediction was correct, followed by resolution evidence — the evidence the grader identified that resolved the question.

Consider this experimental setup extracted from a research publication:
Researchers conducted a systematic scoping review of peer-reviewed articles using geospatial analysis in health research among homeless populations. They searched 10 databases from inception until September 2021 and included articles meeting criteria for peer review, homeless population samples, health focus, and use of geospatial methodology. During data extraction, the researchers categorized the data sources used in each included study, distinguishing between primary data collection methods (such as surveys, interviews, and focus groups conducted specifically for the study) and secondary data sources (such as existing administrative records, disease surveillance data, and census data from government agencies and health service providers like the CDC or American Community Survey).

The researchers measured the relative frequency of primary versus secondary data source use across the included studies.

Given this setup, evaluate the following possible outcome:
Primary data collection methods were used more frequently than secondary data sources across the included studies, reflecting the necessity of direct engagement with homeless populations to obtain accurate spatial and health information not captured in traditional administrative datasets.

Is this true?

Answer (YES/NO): NO